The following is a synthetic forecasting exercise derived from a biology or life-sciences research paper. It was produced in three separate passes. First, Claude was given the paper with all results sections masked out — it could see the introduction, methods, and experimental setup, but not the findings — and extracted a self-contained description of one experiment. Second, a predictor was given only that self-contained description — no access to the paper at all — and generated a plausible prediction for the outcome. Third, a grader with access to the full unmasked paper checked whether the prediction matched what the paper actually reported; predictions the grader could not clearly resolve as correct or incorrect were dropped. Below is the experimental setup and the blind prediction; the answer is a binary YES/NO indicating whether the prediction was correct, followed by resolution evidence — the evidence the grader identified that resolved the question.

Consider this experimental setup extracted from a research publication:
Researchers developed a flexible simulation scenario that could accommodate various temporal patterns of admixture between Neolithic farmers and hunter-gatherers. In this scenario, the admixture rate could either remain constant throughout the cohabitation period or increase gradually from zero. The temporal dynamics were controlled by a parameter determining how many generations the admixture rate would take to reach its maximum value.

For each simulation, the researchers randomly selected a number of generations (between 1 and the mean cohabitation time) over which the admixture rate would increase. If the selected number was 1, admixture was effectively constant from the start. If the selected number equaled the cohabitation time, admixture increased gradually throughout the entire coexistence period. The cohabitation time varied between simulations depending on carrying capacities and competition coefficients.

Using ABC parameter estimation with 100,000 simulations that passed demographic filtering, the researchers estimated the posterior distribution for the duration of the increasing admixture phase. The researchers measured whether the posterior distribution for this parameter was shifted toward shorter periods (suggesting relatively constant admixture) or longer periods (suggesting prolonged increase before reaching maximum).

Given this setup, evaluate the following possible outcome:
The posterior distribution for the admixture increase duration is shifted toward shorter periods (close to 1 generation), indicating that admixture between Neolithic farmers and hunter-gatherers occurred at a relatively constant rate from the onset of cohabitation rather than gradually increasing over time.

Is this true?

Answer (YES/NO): NO